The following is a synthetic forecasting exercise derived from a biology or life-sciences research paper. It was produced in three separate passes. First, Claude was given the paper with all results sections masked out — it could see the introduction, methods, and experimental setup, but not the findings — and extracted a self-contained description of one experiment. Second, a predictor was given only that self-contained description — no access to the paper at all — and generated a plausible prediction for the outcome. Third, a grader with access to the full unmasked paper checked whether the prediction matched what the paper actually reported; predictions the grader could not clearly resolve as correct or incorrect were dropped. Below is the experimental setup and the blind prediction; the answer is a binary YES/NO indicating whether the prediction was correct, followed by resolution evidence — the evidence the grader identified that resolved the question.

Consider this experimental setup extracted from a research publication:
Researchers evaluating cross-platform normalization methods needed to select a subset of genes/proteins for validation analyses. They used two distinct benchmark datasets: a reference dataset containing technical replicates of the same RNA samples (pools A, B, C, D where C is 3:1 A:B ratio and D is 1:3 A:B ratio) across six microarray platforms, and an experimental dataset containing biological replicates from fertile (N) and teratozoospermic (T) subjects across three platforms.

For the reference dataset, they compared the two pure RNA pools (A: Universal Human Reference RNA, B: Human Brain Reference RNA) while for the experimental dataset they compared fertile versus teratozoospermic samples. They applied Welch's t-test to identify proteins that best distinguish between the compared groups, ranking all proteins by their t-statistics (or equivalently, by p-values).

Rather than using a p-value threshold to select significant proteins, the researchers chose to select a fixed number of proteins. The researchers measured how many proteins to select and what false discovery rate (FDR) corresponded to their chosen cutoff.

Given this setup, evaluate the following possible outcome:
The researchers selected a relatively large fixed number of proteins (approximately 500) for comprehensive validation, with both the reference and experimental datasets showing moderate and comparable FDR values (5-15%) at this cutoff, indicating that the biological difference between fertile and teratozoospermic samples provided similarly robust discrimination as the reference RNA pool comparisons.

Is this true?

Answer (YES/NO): NO